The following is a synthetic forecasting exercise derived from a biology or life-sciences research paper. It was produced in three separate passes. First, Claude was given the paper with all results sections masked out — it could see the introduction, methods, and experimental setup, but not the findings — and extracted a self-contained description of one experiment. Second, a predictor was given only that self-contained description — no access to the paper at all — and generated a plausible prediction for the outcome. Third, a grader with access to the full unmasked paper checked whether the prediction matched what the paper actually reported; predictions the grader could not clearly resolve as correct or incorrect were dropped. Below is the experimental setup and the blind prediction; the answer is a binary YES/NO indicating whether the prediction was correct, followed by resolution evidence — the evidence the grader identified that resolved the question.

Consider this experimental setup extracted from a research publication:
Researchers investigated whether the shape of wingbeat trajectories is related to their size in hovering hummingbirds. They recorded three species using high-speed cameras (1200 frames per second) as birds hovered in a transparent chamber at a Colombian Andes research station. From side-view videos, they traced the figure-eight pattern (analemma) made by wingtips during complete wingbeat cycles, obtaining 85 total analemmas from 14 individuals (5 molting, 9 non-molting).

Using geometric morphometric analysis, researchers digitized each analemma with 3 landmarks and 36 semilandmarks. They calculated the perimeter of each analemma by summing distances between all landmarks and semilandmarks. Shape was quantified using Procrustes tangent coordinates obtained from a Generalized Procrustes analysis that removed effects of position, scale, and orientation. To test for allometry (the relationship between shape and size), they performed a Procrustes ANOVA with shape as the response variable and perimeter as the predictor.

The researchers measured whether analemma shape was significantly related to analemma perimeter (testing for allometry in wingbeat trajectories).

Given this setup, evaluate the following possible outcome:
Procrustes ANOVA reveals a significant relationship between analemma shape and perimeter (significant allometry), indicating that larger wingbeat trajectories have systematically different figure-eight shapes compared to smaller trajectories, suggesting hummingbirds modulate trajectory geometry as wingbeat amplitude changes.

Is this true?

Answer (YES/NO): NO